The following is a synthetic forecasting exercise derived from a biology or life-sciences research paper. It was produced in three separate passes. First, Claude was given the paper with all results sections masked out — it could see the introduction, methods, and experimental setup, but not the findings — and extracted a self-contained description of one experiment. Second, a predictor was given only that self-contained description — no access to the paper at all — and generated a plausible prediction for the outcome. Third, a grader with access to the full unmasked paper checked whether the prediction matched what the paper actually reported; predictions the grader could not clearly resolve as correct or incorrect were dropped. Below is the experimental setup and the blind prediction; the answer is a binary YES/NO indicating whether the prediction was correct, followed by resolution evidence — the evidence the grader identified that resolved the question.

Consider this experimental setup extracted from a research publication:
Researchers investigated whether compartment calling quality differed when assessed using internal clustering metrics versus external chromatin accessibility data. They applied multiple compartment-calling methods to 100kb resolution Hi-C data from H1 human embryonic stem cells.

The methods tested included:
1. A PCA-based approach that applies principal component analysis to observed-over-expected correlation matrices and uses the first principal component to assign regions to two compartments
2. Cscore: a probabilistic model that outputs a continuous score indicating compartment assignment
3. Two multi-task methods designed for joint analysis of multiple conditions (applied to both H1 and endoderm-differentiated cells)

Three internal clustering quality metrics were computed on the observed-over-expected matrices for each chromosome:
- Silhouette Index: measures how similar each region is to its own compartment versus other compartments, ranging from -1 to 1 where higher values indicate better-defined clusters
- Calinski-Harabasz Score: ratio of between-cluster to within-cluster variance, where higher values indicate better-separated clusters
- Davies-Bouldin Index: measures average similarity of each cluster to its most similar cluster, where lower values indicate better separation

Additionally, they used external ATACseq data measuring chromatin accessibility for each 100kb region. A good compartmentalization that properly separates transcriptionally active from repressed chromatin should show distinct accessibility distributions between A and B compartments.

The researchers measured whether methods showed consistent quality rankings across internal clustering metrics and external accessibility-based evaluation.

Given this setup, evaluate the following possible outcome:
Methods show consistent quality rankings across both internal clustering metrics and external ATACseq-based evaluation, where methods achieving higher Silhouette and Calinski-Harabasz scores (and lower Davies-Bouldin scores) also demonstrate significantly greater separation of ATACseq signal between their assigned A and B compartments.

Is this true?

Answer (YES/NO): YES